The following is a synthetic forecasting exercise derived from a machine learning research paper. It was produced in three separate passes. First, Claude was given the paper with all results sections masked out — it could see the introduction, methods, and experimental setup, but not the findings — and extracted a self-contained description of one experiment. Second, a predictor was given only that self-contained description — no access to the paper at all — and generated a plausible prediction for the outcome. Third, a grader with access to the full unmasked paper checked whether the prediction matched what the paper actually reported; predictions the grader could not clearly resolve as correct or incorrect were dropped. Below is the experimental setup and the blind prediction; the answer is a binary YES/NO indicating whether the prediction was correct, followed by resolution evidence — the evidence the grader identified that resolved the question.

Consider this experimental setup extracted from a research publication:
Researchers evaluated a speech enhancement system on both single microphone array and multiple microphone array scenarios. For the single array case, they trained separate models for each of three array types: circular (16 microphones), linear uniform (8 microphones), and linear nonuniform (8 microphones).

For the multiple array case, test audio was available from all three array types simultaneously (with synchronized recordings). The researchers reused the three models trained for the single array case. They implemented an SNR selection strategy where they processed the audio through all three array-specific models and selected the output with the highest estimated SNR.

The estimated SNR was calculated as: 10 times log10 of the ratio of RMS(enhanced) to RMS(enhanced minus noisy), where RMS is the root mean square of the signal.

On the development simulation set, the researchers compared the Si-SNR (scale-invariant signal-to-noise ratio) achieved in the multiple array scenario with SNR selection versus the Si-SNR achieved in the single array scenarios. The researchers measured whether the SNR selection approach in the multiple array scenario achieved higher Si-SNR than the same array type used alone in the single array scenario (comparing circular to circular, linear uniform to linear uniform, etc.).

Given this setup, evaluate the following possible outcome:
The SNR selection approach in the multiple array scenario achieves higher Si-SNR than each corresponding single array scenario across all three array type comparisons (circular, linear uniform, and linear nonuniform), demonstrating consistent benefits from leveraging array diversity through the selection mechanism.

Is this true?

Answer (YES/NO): YES